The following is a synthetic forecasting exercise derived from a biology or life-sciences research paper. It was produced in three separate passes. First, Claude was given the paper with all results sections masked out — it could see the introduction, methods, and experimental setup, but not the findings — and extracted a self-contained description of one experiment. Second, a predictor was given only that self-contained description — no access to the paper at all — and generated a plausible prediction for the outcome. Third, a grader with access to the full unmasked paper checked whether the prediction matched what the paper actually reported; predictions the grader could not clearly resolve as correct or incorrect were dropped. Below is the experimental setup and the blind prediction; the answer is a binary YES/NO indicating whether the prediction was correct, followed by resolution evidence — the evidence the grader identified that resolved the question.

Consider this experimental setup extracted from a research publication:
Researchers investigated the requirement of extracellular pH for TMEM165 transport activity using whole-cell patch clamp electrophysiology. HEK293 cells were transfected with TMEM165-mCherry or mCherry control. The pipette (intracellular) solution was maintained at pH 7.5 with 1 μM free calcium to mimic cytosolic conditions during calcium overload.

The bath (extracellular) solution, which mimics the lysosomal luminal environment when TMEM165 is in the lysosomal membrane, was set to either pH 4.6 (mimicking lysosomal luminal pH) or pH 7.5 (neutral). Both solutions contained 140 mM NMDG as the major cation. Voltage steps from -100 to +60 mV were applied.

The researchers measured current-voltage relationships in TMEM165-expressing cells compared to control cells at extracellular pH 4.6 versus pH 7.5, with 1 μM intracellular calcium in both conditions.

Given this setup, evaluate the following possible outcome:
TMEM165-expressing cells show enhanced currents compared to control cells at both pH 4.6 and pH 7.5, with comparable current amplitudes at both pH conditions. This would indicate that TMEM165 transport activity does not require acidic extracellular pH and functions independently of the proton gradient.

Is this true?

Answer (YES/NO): NO